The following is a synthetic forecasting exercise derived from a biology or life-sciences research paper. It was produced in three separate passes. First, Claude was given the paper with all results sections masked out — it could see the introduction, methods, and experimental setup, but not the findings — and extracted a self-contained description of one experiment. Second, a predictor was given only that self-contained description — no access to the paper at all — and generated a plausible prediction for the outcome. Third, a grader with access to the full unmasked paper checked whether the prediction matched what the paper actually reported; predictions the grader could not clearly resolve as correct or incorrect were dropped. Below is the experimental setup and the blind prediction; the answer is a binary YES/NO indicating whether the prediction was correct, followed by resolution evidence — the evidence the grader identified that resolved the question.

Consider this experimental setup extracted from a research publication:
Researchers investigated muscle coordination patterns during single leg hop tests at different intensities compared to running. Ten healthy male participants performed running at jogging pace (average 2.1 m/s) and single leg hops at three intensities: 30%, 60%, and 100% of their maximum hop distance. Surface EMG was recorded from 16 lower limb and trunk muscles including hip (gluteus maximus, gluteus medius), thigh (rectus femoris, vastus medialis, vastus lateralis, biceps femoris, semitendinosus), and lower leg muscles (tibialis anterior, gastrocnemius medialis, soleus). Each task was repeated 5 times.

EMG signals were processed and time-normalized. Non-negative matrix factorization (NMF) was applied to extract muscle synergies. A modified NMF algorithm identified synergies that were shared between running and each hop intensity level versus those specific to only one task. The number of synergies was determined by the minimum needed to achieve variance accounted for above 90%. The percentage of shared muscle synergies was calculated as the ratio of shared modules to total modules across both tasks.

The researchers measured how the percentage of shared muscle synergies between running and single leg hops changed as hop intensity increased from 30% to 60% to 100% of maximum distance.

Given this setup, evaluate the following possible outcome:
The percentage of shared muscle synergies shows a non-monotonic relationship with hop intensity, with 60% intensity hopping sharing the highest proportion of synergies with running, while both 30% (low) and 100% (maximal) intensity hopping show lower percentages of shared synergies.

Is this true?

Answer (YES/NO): NO